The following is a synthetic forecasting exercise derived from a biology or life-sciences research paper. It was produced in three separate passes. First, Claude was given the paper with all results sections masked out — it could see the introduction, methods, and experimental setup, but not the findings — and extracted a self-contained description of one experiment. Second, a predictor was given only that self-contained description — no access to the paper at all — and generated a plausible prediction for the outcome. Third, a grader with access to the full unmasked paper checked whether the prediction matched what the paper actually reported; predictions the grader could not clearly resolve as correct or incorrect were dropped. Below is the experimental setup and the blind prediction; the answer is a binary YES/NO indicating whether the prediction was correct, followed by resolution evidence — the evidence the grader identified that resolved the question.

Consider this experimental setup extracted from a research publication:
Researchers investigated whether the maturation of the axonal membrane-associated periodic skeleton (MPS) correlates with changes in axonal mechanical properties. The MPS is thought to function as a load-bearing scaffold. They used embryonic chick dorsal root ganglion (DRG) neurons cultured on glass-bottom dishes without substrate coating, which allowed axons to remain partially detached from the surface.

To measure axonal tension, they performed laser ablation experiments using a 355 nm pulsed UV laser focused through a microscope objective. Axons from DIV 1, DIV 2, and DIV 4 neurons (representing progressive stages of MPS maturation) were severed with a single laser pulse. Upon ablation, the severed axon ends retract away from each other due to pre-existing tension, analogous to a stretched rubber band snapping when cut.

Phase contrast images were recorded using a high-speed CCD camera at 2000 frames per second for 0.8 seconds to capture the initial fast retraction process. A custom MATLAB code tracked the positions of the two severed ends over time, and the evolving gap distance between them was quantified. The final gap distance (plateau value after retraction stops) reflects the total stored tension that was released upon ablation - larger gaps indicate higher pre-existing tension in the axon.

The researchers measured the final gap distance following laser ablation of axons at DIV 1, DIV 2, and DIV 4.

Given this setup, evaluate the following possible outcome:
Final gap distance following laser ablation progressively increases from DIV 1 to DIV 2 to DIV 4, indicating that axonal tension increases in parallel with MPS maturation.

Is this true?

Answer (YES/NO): NO